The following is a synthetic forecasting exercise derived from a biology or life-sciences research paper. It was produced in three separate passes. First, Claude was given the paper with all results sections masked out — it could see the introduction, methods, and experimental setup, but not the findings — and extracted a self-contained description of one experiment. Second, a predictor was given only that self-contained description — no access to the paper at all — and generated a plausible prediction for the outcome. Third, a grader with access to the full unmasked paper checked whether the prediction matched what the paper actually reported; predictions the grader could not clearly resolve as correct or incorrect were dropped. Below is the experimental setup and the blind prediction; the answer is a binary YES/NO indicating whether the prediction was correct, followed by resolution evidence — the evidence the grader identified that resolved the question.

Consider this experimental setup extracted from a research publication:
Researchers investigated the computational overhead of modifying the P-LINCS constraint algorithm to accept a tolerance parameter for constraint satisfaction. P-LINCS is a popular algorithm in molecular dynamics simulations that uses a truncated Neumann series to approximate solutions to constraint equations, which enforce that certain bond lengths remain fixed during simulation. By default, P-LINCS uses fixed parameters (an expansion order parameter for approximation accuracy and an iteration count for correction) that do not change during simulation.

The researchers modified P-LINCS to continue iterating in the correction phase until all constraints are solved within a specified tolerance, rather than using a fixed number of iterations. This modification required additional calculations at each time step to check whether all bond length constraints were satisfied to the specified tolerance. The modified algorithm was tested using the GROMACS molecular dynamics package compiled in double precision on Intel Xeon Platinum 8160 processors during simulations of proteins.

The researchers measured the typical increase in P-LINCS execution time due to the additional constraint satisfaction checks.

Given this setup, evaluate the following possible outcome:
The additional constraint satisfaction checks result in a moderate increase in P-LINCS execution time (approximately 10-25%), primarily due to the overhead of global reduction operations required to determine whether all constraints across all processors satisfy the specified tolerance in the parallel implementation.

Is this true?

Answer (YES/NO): NO